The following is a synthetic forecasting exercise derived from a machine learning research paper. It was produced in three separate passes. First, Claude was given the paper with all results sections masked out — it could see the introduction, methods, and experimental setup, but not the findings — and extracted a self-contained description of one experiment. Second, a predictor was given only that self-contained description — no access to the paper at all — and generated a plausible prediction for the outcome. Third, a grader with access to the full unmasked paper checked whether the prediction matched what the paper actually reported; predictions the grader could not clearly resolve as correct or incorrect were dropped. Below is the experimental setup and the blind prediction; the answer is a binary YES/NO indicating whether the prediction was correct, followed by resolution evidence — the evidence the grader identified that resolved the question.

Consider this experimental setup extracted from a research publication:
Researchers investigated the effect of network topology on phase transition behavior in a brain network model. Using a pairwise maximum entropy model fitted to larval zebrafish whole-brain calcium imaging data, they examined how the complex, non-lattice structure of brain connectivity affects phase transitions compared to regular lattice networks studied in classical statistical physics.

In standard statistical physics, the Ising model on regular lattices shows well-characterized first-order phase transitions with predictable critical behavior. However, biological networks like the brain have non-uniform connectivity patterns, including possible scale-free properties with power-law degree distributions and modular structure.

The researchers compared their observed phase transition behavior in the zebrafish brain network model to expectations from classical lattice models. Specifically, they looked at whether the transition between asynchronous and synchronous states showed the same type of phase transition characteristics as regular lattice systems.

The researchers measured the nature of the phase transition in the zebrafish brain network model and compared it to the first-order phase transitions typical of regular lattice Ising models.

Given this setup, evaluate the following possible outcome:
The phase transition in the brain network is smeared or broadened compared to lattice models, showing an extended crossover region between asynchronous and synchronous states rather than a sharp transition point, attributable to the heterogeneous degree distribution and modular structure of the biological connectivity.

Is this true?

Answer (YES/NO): NO